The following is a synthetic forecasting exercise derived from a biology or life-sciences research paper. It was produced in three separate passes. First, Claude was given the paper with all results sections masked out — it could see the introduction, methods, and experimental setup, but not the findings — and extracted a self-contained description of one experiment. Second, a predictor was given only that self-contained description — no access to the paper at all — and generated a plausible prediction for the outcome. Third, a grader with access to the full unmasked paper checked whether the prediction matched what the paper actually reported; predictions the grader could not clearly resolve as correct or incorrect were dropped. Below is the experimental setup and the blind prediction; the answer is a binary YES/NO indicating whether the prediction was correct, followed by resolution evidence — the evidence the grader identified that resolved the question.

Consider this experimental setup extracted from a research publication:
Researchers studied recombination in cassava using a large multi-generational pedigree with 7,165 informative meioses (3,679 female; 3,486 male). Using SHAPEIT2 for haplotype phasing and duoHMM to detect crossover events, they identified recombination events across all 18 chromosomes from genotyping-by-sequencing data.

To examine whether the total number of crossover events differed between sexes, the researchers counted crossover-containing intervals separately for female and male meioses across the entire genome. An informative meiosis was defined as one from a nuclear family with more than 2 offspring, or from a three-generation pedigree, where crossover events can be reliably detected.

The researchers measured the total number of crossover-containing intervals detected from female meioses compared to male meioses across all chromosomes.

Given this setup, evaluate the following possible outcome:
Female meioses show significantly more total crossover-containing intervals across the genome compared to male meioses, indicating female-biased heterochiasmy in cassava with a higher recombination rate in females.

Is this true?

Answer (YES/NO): YES